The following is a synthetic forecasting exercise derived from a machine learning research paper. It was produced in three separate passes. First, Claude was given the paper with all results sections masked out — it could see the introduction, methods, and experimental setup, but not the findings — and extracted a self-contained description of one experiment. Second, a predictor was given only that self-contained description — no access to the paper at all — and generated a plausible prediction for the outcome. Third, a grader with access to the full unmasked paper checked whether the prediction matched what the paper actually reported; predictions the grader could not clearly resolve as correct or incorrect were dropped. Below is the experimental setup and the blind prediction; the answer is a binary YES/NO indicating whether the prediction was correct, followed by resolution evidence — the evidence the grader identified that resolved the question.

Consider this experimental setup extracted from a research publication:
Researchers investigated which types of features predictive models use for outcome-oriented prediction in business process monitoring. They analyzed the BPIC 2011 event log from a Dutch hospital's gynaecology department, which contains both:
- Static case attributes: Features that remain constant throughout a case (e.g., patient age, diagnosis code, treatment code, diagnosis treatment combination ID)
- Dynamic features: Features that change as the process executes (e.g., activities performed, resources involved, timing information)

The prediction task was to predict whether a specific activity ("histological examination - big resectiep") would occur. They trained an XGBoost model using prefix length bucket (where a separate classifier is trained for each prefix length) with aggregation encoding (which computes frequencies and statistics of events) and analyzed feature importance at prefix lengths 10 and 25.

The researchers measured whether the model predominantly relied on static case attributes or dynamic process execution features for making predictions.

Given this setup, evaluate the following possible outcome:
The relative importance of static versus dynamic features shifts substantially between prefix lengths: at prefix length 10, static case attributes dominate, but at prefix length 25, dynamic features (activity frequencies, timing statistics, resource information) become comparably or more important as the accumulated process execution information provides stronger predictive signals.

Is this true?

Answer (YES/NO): NO